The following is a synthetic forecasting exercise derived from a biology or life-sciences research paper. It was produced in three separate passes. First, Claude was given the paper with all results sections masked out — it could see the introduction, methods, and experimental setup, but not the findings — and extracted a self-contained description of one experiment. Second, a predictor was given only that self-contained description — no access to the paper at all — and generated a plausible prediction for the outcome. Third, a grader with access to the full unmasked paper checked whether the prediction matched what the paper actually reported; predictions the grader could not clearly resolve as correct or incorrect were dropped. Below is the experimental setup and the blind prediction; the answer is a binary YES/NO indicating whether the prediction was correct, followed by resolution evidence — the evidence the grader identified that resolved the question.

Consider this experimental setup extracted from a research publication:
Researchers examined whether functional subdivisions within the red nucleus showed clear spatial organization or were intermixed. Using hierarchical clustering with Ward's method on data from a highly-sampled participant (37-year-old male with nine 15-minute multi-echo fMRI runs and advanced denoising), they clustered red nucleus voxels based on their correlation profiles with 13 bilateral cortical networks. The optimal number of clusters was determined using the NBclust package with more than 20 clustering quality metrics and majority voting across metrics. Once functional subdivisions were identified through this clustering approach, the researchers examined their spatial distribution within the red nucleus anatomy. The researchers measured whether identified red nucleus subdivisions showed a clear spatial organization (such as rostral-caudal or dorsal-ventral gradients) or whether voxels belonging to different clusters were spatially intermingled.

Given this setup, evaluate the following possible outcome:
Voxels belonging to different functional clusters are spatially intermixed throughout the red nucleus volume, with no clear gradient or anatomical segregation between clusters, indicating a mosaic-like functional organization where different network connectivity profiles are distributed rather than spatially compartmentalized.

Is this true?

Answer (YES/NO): NO